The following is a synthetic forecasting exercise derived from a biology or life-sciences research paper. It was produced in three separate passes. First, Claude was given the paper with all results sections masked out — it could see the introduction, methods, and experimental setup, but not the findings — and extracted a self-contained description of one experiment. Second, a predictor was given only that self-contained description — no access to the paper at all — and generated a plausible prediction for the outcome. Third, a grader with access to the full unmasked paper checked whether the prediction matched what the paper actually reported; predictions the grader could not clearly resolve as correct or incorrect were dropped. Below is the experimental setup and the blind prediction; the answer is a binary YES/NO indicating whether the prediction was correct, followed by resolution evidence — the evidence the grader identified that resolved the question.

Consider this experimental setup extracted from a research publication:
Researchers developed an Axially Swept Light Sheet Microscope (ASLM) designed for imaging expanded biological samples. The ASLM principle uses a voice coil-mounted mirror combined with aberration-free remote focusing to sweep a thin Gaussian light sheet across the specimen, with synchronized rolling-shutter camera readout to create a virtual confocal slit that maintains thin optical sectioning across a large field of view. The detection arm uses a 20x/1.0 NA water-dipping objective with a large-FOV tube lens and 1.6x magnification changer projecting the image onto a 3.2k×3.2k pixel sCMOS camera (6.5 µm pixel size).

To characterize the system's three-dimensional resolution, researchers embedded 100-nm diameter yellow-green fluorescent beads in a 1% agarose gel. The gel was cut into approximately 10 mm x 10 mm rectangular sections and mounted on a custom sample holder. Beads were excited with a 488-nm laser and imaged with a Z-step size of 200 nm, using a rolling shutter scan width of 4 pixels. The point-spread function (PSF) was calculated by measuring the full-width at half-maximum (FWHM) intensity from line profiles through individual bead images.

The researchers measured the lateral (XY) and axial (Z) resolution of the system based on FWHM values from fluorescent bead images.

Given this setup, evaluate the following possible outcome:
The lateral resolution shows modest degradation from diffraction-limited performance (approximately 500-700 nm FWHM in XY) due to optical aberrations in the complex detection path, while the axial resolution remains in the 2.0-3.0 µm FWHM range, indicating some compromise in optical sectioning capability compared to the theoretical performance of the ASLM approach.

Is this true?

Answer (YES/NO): NO